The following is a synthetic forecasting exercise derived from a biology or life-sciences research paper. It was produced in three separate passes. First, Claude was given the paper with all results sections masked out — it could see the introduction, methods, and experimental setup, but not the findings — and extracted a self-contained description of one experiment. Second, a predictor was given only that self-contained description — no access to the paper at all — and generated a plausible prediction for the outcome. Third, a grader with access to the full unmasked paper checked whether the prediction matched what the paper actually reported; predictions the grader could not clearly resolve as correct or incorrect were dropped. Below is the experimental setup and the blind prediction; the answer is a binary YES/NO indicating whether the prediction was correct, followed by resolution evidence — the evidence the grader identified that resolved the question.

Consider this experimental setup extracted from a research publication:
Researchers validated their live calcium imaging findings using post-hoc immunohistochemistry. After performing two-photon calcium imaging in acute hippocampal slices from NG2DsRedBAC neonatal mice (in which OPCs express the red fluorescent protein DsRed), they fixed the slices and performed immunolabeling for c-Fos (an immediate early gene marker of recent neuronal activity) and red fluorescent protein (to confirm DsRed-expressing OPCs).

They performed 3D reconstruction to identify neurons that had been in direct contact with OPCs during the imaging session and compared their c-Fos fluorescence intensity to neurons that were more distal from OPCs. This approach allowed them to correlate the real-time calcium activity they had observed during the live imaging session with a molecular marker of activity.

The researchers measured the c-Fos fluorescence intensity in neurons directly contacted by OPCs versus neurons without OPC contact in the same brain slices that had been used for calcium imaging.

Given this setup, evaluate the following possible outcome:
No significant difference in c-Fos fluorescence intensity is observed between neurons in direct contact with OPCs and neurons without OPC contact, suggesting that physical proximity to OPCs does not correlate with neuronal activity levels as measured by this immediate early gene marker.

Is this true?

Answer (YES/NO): NO